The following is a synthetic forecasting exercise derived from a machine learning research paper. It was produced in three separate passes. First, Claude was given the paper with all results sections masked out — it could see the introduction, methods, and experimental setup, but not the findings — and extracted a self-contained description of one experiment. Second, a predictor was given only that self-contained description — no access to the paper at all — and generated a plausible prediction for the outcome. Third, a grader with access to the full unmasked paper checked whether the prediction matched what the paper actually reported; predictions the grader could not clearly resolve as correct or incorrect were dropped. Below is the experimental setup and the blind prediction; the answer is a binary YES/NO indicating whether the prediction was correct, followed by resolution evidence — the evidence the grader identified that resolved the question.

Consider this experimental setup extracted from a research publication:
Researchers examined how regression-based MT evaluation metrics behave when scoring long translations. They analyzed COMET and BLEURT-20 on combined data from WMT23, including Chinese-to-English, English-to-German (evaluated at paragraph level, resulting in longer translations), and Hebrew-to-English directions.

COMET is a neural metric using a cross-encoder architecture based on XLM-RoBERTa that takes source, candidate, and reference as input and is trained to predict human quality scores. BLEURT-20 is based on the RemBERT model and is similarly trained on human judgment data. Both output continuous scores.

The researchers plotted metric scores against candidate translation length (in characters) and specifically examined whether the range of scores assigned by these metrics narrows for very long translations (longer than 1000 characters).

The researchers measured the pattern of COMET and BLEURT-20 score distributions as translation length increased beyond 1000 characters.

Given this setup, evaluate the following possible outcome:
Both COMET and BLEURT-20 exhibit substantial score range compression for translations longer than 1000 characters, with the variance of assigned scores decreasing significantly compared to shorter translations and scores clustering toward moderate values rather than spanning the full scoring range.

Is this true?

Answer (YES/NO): YES